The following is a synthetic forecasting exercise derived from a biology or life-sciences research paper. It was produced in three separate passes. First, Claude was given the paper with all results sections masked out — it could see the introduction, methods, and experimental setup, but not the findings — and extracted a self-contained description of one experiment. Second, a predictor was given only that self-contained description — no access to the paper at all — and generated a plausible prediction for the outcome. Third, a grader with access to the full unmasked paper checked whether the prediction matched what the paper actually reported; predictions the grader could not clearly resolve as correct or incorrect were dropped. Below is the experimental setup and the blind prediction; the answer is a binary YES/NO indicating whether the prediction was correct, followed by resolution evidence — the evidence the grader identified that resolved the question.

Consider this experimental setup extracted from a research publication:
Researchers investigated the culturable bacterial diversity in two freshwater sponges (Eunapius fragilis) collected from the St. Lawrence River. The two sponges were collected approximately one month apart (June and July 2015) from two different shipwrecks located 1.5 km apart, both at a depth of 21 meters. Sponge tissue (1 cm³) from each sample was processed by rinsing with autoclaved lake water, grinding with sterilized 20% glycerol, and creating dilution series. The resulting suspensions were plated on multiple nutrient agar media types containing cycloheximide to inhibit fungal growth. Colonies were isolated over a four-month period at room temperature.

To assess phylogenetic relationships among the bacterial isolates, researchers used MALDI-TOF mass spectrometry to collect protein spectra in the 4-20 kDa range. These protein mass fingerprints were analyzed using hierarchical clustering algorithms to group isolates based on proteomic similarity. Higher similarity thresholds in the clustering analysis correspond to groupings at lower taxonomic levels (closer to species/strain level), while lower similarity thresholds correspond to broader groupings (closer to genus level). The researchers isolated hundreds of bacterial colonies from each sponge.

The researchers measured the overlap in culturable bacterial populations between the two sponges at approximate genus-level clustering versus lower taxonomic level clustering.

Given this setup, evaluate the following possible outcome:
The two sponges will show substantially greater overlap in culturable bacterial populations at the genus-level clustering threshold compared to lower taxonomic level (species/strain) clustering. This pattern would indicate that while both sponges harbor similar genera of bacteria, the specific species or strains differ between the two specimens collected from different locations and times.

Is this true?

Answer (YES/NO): YES